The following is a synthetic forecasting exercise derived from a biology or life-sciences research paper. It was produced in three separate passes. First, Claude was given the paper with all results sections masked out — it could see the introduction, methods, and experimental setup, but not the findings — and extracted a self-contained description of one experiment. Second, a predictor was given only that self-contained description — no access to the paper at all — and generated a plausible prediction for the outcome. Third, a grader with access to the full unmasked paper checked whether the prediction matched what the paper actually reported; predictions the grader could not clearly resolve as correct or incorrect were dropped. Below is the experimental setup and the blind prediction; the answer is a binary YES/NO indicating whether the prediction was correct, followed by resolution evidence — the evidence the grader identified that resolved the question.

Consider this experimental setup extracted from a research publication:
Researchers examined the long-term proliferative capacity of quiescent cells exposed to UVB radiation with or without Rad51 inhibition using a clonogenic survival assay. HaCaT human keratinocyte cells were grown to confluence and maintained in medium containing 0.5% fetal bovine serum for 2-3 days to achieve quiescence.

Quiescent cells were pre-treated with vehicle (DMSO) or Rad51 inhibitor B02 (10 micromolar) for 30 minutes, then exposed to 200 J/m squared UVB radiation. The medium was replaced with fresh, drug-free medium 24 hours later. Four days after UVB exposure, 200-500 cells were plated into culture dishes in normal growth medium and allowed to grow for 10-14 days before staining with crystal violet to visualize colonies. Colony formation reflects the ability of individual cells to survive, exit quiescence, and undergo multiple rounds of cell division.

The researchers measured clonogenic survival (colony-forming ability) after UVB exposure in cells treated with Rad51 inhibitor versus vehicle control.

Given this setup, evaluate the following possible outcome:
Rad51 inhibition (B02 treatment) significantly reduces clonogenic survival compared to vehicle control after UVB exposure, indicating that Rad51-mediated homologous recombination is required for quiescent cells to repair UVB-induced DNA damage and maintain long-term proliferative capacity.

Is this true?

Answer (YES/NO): YES